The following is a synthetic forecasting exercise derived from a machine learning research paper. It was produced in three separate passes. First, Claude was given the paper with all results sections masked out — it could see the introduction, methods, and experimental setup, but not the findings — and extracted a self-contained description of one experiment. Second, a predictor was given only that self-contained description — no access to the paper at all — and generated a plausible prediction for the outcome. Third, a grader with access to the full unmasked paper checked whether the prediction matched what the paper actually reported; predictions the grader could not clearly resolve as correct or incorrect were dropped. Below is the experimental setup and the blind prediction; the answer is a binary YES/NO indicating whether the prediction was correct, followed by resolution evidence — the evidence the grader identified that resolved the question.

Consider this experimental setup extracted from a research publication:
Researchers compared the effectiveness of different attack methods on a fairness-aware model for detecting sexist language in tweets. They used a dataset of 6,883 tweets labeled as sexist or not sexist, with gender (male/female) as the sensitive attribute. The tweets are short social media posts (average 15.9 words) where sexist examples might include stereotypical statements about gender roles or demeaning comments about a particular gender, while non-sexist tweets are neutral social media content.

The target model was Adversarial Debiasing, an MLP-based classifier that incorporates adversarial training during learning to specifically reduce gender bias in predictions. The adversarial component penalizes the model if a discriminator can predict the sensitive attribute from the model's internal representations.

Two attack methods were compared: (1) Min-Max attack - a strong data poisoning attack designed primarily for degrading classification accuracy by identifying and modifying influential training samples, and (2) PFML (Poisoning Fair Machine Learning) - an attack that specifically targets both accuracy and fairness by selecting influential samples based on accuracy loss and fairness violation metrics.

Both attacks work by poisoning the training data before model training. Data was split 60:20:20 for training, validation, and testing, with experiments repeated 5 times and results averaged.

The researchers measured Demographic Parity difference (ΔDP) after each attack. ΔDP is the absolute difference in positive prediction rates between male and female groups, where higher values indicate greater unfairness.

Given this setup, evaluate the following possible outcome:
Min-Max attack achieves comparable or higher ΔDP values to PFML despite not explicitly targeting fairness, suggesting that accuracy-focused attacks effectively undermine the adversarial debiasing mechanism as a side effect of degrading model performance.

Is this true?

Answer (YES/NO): NO